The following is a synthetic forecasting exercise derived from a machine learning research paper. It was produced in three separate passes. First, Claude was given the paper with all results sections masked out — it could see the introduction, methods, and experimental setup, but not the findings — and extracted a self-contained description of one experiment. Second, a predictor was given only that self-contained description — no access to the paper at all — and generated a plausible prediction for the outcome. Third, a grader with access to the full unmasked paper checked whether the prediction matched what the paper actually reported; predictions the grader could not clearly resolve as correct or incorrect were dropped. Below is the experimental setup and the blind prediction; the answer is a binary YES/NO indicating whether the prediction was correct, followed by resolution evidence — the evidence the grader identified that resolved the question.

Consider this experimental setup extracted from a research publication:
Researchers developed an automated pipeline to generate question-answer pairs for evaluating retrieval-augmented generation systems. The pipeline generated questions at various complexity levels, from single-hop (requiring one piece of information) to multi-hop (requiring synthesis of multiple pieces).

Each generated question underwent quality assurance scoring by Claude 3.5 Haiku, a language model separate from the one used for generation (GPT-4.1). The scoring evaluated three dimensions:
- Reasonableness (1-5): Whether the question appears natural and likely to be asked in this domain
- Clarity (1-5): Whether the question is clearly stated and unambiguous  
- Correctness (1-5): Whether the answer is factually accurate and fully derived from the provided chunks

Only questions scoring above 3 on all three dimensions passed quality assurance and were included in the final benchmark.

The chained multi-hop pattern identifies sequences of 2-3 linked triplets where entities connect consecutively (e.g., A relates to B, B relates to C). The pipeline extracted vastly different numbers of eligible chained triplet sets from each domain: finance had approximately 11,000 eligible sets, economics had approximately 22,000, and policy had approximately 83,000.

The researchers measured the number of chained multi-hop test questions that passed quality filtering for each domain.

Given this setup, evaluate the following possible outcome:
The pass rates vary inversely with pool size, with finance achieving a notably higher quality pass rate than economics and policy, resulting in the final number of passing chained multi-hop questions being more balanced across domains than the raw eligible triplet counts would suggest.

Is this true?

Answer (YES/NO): YES